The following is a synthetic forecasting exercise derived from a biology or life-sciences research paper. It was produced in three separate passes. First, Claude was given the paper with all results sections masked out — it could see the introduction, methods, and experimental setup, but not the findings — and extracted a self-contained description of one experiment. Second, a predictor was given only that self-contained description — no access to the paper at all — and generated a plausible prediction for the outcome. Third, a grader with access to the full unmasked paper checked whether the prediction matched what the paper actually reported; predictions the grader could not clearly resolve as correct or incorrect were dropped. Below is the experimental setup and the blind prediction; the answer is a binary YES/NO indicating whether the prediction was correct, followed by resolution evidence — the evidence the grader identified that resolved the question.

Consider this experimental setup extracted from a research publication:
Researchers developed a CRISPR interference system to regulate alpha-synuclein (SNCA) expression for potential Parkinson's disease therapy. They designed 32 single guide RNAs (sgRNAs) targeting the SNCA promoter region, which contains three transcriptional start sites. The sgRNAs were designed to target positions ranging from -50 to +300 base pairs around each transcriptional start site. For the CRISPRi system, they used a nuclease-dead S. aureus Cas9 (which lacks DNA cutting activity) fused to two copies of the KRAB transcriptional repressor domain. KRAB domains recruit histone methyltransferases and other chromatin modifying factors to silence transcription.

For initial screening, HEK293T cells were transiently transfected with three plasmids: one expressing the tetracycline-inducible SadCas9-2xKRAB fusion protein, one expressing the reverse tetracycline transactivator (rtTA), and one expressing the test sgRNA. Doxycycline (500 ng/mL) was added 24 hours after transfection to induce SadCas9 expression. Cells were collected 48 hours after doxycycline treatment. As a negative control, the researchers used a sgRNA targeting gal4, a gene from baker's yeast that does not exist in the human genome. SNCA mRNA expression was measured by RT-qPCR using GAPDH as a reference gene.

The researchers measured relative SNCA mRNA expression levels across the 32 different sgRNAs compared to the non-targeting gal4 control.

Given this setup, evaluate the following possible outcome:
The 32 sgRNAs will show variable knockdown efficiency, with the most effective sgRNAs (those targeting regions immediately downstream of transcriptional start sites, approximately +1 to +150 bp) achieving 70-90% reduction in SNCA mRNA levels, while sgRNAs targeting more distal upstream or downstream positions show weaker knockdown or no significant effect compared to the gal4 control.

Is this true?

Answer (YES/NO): NO